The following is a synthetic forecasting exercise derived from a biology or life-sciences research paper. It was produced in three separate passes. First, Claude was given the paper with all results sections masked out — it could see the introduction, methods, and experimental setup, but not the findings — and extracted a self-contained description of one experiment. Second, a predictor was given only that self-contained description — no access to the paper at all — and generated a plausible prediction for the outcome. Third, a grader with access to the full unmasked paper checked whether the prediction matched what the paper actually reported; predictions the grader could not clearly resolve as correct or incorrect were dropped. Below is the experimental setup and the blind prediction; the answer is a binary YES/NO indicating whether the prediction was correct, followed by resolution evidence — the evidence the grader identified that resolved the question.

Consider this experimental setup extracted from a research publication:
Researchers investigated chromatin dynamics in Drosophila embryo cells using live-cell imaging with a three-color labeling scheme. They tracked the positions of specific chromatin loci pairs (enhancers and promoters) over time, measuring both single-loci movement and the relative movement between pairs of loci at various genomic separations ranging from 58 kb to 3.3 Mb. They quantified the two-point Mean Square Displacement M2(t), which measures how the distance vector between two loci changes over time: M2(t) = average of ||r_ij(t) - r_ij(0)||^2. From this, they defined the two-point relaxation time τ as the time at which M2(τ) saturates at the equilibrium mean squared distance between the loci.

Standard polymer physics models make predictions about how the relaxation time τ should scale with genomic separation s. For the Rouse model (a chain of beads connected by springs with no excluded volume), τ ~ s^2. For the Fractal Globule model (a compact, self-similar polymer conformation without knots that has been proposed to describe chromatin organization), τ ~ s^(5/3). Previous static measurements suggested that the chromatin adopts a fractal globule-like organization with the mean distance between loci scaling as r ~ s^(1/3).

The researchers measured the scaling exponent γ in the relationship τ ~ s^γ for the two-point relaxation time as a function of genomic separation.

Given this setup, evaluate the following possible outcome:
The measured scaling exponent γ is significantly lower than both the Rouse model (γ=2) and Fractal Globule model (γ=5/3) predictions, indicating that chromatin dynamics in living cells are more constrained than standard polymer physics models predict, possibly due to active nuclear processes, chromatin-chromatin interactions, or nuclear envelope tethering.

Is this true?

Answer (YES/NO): NO